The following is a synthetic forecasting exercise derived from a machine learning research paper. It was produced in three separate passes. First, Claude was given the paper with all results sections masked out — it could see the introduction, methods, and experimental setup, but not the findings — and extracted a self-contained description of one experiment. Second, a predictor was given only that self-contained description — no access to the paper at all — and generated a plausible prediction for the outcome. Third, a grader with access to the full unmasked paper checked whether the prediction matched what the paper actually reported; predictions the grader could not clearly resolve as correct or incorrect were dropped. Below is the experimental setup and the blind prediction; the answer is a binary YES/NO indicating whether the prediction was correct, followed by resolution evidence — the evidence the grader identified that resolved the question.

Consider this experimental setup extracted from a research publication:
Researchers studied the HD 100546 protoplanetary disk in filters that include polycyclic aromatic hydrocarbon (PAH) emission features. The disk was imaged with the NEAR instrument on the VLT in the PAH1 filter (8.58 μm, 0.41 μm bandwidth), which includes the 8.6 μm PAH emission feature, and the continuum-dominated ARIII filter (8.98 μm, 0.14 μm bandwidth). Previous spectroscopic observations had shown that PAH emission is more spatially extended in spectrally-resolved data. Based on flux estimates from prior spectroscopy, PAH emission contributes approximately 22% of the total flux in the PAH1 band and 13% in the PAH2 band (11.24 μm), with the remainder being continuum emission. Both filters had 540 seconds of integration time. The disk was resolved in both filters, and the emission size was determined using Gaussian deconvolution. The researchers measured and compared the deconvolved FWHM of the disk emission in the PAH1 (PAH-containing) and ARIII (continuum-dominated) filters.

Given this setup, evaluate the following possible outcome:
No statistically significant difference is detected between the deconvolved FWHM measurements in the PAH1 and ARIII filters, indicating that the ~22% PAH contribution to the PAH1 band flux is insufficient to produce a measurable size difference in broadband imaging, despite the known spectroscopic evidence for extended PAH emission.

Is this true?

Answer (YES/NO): YES